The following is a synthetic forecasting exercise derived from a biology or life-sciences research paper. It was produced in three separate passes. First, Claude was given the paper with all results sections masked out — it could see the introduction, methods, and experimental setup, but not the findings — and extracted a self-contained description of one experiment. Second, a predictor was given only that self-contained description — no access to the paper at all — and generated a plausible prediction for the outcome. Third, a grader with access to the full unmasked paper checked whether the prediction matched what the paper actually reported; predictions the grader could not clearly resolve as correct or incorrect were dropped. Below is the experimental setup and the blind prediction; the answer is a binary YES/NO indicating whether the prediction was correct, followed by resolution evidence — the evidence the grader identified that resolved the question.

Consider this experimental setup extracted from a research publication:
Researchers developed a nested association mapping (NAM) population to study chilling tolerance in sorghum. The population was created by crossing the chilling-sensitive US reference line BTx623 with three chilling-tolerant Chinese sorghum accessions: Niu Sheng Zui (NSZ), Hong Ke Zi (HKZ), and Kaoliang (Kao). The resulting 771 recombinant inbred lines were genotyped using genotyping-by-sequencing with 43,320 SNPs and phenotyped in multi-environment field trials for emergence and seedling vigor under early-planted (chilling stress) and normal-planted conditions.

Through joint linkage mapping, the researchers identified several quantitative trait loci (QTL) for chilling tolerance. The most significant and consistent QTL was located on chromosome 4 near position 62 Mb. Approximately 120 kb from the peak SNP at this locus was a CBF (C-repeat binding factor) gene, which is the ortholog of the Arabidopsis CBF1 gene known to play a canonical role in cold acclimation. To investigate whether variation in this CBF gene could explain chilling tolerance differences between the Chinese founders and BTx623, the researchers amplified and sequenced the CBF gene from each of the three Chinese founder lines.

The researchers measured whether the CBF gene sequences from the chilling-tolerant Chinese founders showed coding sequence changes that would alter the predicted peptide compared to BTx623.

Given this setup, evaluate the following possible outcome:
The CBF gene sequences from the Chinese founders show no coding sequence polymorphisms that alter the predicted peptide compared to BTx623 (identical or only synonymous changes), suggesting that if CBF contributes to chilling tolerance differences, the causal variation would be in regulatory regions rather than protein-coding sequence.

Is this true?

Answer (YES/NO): YES